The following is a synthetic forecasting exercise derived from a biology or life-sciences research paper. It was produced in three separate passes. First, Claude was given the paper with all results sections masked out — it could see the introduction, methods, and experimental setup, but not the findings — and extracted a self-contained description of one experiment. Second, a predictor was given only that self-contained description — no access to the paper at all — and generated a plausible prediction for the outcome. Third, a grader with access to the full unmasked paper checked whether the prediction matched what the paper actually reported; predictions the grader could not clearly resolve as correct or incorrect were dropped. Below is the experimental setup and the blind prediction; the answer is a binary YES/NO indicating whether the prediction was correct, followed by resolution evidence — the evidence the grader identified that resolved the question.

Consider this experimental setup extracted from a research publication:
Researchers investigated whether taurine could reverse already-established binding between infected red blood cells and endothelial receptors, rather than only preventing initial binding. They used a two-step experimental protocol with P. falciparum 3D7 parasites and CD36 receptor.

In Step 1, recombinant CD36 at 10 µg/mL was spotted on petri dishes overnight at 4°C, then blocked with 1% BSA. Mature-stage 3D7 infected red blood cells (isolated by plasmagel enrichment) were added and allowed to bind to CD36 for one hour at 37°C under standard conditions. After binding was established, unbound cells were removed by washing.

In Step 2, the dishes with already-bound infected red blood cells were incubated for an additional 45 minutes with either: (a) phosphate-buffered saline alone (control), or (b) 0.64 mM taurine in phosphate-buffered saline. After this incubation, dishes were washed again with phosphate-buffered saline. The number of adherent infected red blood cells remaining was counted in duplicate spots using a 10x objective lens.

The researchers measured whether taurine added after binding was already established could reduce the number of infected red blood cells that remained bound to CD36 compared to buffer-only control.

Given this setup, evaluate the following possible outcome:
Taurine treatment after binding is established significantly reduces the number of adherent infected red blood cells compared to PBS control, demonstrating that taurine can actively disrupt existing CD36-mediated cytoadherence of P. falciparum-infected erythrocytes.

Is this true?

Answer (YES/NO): YES